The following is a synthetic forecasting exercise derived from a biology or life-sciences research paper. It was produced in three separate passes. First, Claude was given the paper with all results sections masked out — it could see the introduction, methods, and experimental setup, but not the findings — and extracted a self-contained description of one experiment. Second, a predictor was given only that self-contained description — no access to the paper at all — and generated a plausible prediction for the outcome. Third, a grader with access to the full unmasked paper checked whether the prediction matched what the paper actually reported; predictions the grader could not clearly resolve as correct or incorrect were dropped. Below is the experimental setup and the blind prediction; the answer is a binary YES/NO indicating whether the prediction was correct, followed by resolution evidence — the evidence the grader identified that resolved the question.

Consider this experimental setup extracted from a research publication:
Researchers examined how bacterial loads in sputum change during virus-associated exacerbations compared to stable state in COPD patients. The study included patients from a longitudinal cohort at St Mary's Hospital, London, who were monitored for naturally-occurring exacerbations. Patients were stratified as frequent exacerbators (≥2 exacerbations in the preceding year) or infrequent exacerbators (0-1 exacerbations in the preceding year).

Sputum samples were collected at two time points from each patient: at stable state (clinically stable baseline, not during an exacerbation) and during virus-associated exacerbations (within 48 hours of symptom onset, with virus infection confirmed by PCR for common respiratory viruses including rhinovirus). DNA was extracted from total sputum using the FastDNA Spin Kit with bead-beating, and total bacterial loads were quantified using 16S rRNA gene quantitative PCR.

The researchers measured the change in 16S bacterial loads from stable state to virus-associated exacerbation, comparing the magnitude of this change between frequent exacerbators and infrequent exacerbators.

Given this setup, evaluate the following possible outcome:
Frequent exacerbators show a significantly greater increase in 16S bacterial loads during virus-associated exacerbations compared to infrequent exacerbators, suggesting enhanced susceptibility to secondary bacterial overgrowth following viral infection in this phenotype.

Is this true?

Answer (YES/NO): YES